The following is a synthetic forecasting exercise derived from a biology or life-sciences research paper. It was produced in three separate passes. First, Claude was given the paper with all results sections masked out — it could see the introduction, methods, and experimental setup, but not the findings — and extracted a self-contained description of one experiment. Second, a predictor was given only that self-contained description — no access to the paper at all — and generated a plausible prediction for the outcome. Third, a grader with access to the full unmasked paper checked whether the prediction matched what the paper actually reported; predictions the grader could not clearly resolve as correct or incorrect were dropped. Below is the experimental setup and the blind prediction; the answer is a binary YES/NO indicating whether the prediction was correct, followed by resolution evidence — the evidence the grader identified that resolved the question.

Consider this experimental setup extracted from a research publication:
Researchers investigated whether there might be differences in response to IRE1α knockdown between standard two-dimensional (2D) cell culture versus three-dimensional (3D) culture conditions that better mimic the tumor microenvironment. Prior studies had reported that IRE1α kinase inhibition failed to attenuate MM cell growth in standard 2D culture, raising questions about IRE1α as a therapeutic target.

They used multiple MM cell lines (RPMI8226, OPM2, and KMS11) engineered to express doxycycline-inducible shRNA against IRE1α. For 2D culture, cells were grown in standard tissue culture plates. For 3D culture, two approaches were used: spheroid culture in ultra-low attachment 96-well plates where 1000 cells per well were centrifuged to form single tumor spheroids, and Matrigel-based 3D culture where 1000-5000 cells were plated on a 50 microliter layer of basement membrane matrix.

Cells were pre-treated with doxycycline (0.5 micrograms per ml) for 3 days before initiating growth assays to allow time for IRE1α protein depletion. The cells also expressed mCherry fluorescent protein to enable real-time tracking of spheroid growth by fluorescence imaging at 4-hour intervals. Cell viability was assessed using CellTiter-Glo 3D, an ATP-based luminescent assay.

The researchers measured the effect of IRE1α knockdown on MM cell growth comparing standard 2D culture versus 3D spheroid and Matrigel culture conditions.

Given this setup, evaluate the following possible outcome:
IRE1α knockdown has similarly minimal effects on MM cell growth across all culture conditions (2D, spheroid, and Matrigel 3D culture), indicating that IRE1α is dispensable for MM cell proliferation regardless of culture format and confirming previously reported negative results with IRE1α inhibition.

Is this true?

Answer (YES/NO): NO